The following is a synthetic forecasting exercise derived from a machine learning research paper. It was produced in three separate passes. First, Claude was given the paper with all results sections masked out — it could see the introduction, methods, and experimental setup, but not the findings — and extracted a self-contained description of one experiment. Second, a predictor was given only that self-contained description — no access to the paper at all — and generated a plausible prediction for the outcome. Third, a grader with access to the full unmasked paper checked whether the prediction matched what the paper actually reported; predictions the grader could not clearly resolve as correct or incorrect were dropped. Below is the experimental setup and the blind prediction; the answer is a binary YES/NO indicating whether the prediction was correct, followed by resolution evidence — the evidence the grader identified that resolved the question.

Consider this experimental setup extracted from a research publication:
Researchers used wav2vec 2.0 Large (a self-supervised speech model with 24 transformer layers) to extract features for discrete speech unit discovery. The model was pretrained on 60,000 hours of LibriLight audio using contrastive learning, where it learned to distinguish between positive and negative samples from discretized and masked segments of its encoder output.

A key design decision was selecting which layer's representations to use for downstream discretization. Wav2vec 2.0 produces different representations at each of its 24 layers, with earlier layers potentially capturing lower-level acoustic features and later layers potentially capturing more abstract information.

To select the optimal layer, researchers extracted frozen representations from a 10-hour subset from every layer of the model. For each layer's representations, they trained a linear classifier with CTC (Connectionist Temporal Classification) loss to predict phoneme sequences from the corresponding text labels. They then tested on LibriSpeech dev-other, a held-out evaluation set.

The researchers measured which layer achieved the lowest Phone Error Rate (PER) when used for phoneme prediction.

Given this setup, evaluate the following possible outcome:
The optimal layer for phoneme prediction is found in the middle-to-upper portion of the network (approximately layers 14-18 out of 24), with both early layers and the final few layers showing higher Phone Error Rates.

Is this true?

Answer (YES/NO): YES